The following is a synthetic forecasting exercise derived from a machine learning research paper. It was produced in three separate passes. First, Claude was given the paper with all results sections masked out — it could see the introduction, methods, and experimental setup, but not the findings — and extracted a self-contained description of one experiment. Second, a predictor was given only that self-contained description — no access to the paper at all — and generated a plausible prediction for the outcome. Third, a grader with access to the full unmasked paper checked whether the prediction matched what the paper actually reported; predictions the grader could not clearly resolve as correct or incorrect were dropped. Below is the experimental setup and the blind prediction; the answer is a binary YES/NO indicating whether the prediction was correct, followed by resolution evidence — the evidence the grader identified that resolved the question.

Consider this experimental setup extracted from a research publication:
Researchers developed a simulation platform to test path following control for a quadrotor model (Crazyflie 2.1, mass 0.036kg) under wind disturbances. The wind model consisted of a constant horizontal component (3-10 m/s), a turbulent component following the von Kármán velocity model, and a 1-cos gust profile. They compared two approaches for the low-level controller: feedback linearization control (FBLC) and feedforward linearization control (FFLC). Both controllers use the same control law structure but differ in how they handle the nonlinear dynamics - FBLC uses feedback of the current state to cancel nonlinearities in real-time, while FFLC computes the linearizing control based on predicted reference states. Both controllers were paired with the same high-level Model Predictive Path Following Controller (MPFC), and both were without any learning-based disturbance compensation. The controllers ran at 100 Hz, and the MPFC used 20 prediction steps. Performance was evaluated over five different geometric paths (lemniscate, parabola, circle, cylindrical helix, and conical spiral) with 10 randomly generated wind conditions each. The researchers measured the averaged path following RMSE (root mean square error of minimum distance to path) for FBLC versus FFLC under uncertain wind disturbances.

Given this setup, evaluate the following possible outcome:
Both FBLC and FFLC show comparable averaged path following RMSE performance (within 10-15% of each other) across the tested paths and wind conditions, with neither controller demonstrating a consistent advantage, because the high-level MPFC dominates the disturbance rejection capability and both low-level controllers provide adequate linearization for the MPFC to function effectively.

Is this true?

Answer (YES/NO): NO